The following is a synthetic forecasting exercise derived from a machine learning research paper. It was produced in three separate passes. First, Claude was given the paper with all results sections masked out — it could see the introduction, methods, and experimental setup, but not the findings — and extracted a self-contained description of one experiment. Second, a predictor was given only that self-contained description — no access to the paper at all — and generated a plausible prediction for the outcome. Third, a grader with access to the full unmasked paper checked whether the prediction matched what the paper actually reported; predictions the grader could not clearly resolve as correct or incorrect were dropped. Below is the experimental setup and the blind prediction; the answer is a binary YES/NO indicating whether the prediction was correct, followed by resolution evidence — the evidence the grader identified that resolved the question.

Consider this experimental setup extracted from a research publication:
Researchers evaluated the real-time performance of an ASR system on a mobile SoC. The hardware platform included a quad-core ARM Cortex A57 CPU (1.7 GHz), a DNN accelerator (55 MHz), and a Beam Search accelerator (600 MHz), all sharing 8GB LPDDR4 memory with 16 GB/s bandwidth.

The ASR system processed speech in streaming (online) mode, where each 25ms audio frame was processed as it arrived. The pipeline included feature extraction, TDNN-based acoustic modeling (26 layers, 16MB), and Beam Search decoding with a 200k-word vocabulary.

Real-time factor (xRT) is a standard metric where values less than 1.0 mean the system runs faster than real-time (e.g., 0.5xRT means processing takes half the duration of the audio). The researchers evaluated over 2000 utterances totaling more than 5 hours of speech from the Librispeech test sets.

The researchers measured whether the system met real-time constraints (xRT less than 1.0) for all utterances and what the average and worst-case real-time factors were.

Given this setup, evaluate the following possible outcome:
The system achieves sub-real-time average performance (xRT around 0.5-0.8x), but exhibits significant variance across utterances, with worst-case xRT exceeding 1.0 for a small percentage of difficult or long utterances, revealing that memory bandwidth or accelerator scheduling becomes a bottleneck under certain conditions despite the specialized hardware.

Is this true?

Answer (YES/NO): NO